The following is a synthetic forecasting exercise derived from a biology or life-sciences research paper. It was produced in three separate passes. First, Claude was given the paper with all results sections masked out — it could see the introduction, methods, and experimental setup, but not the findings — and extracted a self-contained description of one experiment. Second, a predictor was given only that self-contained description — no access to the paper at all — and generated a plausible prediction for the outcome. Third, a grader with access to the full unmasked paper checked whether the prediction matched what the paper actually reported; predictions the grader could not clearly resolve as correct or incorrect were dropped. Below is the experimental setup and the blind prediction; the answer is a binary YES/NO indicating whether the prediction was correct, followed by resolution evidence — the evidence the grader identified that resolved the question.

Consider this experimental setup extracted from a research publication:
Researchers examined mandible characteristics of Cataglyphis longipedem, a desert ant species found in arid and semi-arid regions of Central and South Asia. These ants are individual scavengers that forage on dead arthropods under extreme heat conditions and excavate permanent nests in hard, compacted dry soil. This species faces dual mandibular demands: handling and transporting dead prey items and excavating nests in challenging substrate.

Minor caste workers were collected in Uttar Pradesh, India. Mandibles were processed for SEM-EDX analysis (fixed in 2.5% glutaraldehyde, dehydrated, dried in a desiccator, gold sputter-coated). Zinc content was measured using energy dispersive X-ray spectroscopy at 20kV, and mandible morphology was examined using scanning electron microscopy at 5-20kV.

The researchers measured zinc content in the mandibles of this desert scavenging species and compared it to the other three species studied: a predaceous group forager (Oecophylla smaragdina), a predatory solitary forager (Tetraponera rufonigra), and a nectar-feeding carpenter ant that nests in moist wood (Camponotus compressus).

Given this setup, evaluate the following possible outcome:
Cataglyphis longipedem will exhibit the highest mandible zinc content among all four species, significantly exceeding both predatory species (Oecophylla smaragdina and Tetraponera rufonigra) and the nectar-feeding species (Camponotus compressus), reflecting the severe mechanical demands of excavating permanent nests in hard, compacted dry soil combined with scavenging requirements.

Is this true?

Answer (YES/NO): NO